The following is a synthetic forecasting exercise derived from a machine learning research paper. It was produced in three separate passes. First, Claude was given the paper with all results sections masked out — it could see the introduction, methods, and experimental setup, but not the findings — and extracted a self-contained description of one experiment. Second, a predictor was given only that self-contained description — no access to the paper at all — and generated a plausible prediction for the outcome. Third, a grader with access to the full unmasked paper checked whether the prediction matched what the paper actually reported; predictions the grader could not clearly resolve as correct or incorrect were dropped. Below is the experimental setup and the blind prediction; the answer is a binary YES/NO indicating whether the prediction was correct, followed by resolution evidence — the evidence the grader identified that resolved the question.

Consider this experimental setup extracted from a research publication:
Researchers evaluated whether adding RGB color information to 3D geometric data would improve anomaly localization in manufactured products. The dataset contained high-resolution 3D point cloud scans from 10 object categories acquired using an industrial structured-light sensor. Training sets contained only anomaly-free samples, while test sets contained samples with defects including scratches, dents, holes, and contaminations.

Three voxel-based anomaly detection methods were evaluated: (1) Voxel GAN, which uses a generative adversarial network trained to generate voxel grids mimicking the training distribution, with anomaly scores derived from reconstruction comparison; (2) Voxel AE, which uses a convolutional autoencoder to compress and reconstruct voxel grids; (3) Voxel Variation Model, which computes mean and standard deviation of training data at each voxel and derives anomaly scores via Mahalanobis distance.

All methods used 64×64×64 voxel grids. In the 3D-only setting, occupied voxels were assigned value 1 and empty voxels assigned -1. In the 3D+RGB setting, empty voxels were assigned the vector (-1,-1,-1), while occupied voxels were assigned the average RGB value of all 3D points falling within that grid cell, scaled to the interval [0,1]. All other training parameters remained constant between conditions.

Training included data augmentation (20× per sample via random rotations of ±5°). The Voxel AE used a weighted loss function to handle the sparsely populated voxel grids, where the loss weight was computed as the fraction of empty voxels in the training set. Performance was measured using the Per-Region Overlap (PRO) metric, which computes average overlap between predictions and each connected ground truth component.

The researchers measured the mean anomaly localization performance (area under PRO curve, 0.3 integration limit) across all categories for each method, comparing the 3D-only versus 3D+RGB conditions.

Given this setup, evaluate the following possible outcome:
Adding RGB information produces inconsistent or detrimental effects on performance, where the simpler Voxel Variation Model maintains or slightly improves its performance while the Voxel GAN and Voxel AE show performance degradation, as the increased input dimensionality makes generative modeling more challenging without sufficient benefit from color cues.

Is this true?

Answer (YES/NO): NO